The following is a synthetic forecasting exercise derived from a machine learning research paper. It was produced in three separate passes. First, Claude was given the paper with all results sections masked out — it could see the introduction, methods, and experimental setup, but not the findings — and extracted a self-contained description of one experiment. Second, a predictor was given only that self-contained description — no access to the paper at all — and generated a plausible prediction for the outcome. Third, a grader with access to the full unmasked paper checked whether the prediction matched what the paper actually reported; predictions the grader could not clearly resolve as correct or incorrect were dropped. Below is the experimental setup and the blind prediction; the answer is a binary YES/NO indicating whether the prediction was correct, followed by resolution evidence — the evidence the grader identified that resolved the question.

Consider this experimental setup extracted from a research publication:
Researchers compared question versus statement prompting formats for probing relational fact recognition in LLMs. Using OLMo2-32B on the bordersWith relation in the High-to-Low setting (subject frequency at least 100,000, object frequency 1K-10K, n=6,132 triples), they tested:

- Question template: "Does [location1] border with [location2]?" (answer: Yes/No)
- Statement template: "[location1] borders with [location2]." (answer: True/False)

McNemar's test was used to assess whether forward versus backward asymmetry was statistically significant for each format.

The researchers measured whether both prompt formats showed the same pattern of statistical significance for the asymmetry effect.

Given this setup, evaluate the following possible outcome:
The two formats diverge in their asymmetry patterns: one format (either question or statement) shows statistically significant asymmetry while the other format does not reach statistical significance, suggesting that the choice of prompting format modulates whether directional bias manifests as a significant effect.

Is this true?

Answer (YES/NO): YES